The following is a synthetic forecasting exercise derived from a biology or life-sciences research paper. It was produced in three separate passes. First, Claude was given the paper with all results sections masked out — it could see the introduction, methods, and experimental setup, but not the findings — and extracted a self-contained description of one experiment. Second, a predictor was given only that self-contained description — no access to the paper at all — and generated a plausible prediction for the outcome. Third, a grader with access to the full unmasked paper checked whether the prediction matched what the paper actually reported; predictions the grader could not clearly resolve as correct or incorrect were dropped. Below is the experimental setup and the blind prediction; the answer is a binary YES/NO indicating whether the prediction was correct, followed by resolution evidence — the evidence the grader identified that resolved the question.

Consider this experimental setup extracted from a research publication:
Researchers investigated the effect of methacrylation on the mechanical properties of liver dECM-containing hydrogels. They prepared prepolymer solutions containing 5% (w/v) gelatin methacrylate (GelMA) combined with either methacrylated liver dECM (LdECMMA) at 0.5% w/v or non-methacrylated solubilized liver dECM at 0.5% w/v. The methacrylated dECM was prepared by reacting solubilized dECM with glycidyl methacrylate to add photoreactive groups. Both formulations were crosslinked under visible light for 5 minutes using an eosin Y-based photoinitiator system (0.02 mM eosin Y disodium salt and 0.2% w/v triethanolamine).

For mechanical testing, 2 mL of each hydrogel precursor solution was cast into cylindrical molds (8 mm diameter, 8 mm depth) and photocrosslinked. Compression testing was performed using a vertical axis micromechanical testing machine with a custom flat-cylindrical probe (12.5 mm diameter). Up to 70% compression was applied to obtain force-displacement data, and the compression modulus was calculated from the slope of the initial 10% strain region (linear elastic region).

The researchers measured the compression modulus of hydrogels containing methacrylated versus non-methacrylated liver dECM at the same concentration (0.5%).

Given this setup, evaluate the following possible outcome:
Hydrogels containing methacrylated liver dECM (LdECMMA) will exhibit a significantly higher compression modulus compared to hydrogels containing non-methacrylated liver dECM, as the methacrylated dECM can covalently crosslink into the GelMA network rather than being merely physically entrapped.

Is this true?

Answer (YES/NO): YES